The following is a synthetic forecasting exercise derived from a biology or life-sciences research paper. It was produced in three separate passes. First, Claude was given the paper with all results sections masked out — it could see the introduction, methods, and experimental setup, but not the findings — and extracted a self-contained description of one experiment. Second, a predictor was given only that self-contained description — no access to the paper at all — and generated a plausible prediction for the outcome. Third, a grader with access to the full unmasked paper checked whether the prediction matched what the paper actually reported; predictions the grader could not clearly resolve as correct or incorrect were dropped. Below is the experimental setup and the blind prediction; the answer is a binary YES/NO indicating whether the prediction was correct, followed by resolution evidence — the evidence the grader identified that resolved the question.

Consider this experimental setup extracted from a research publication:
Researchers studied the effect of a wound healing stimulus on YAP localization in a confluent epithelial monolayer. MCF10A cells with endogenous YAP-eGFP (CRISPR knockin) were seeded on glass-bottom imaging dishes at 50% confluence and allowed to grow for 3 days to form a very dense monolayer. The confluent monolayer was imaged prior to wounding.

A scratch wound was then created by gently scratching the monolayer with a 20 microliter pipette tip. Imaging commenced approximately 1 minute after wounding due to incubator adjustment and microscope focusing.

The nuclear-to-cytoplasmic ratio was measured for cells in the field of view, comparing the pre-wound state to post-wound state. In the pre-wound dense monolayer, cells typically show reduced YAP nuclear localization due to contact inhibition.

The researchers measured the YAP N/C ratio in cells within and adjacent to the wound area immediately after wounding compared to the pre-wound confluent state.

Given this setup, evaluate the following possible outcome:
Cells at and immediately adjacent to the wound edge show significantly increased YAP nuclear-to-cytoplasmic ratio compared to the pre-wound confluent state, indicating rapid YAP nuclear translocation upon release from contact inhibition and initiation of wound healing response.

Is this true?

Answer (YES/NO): YES